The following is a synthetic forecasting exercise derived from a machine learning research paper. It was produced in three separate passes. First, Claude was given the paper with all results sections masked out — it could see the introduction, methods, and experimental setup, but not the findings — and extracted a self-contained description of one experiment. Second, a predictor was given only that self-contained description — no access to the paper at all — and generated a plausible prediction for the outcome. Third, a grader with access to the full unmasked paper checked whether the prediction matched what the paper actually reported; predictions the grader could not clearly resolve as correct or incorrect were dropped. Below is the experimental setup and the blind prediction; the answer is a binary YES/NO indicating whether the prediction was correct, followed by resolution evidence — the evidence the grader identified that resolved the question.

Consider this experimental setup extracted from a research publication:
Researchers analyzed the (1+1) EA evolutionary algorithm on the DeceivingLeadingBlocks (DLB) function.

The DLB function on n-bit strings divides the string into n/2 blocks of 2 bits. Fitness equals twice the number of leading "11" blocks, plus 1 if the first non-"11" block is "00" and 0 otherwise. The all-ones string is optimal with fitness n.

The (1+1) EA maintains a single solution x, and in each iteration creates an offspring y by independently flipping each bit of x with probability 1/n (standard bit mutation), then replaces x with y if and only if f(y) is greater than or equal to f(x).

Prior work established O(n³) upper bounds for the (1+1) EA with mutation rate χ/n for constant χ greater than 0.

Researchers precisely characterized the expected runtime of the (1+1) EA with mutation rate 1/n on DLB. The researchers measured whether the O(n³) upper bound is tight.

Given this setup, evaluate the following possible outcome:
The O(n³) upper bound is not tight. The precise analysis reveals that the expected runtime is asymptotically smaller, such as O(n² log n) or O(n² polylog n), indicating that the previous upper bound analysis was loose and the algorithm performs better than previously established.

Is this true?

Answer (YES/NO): NO